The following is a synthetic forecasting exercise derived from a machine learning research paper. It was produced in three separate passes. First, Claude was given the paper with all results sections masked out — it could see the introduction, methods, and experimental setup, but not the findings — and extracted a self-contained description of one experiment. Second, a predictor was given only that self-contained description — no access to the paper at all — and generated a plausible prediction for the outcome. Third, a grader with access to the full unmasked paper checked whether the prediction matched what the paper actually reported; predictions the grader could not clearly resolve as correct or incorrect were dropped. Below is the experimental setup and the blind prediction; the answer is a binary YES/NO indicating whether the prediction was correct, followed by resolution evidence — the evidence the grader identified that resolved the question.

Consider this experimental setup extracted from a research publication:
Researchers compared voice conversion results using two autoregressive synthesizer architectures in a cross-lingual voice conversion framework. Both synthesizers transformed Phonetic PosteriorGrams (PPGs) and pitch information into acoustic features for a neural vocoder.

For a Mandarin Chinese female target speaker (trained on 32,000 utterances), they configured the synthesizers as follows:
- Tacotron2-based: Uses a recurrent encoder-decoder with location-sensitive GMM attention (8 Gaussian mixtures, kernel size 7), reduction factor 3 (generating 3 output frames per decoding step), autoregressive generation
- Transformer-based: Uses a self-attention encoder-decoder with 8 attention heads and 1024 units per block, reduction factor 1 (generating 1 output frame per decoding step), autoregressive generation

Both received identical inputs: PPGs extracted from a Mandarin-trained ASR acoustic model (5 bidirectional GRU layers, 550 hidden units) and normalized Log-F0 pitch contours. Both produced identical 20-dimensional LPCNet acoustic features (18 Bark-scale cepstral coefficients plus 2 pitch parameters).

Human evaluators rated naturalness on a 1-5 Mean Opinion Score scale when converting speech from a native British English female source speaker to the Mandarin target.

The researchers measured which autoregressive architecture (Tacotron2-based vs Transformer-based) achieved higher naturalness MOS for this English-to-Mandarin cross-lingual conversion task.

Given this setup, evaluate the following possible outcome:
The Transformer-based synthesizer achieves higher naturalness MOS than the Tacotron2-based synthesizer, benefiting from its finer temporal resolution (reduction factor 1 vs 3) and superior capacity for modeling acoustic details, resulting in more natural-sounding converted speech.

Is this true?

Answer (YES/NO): YES